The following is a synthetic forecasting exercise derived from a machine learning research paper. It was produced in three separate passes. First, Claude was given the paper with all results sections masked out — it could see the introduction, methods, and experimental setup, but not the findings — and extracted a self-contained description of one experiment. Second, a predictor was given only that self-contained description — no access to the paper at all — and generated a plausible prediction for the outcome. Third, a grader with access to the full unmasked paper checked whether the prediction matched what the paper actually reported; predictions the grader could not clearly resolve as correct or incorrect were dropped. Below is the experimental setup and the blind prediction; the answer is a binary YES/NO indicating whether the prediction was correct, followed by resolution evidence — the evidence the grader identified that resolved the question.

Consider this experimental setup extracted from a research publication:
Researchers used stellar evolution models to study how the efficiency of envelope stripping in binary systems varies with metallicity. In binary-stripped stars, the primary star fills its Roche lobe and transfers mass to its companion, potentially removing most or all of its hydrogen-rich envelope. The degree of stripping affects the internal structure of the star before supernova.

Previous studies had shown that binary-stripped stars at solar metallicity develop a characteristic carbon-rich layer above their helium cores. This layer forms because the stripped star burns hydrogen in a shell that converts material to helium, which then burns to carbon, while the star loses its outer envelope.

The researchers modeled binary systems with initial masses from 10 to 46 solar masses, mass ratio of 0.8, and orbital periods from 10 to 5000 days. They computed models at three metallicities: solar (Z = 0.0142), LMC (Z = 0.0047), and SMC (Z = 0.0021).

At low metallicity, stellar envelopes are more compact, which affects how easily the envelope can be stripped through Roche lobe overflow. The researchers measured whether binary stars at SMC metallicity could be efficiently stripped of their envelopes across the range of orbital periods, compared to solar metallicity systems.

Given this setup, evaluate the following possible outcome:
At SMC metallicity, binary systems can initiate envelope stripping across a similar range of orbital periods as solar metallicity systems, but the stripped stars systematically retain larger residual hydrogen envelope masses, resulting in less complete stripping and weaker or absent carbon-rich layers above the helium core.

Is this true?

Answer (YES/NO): YES